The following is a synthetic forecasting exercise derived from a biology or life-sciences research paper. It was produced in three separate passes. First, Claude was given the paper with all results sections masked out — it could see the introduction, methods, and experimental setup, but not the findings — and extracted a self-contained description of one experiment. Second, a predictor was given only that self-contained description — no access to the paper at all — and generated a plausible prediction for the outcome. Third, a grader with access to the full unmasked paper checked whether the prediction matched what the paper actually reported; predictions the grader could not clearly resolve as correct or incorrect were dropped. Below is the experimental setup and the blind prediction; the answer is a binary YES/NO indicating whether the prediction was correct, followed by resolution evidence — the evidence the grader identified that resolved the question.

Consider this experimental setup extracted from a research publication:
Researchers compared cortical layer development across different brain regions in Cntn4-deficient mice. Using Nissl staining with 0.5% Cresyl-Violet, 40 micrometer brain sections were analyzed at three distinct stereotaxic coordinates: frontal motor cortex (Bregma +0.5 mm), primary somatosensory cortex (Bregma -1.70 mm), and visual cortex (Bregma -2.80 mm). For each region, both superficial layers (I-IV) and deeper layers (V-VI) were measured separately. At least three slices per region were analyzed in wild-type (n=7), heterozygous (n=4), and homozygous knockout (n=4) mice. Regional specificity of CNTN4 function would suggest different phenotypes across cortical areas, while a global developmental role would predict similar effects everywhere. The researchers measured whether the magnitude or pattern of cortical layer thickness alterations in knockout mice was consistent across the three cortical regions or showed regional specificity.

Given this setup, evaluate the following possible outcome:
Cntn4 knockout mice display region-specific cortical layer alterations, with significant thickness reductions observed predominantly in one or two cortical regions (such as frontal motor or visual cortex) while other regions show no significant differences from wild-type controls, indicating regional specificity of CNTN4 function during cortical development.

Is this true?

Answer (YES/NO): YES